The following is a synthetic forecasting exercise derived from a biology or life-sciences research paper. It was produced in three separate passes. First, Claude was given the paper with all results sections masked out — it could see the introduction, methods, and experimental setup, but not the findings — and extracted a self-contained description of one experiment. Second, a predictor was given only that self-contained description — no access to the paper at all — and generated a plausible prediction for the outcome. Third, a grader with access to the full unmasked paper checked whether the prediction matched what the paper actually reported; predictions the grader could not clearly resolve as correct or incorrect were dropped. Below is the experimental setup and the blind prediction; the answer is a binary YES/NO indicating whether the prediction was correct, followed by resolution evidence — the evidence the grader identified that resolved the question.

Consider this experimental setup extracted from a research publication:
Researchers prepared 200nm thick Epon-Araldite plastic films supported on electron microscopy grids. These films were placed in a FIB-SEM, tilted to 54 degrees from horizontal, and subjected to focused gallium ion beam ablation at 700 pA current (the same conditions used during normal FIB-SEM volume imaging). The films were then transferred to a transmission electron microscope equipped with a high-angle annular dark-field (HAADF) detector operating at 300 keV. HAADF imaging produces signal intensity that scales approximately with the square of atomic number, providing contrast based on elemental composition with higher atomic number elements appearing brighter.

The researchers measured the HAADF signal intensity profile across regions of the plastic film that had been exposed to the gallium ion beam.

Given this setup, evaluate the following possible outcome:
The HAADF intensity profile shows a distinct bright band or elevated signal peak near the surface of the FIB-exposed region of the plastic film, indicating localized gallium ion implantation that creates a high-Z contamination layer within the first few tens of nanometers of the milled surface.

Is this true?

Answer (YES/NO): YES